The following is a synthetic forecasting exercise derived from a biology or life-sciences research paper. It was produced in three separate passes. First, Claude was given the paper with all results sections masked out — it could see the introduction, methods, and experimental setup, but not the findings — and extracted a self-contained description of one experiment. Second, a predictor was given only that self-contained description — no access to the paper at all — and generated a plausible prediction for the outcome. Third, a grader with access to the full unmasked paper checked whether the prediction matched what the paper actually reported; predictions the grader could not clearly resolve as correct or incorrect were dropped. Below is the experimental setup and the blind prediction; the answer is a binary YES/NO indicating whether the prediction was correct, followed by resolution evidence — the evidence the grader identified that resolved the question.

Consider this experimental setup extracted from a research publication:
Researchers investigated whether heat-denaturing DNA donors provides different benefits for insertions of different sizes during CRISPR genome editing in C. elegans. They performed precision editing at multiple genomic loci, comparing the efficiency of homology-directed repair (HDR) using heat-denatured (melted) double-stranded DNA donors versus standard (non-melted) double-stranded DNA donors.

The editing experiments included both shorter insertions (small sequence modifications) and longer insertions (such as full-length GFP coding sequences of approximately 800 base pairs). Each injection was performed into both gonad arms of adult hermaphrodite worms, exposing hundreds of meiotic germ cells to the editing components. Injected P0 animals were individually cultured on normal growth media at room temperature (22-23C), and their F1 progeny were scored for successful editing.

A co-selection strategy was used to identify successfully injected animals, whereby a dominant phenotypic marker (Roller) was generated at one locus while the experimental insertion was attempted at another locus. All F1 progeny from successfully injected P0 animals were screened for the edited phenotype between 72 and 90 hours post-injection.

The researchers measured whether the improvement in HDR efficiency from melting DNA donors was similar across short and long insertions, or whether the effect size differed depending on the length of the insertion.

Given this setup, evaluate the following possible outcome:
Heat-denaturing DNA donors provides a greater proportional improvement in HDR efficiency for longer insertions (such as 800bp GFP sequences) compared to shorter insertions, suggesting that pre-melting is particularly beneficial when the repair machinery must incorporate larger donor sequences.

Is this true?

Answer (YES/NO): YES